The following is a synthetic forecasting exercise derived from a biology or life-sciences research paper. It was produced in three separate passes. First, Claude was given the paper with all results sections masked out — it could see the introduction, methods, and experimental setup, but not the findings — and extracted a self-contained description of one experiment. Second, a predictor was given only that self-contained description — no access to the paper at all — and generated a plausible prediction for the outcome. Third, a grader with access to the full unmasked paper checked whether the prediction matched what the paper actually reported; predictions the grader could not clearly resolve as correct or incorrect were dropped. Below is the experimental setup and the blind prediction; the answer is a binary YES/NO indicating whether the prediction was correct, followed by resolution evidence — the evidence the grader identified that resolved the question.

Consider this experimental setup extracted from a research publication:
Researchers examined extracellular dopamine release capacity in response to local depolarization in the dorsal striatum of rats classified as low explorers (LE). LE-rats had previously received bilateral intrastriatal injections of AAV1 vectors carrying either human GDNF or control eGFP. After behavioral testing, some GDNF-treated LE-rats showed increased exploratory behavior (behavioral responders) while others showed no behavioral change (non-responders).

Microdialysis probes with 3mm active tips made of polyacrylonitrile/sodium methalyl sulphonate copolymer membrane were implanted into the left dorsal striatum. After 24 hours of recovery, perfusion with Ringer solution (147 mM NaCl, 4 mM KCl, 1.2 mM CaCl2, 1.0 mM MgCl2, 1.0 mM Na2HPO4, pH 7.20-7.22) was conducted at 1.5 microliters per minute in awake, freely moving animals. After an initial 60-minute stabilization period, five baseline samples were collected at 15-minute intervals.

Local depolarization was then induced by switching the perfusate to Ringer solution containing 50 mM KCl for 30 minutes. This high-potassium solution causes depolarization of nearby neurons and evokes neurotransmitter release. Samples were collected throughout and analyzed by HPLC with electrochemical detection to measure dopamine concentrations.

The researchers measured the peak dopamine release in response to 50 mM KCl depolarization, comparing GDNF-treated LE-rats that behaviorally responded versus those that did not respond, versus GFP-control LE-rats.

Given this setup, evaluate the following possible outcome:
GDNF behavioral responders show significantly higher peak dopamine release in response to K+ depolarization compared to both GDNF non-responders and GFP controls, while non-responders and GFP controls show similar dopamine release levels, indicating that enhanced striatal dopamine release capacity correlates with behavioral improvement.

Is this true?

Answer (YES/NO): NO